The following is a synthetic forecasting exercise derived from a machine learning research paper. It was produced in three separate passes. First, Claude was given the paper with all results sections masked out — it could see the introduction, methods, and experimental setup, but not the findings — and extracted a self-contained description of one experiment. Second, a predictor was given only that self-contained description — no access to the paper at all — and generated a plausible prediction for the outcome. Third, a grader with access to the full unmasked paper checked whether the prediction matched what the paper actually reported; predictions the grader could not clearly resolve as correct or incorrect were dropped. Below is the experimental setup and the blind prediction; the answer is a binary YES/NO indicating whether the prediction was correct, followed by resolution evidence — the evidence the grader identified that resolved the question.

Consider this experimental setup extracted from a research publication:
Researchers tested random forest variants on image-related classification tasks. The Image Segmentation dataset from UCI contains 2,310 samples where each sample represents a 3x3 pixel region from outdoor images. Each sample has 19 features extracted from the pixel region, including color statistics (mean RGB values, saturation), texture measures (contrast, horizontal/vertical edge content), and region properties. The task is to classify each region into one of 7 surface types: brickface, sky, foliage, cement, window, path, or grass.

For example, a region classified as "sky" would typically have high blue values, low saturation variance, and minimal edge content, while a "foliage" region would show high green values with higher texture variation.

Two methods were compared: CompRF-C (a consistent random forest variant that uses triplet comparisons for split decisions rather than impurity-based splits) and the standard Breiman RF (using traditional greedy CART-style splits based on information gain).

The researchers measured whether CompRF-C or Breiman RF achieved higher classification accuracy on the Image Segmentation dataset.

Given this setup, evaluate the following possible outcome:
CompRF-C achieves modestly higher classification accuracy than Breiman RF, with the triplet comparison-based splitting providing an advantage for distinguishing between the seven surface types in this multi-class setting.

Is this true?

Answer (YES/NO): NO